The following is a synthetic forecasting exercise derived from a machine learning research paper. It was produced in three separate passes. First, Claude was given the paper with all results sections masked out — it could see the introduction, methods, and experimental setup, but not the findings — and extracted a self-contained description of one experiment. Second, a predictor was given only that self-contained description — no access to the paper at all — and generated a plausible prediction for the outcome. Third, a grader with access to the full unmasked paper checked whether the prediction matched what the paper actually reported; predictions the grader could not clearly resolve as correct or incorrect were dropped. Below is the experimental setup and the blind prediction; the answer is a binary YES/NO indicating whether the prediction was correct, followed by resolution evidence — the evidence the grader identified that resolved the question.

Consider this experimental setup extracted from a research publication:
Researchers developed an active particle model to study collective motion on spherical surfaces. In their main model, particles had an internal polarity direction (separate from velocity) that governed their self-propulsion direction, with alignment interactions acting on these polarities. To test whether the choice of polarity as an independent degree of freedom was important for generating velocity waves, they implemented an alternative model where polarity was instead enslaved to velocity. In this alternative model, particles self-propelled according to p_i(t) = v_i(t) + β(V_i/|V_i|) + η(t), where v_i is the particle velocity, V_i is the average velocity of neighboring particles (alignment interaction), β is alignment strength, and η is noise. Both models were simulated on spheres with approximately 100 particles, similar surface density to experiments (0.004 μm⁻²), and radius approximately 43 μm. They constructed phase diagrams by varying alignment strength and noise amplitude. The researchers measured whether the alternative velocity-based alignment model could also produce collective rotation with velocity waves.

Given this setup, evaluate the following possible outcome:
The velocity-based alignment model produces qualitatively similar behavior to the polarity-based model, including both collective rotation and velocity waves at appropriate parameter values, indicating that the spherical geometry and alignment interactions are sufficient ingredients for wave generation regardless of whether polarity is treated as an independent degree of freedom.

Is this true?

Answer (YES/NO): YES